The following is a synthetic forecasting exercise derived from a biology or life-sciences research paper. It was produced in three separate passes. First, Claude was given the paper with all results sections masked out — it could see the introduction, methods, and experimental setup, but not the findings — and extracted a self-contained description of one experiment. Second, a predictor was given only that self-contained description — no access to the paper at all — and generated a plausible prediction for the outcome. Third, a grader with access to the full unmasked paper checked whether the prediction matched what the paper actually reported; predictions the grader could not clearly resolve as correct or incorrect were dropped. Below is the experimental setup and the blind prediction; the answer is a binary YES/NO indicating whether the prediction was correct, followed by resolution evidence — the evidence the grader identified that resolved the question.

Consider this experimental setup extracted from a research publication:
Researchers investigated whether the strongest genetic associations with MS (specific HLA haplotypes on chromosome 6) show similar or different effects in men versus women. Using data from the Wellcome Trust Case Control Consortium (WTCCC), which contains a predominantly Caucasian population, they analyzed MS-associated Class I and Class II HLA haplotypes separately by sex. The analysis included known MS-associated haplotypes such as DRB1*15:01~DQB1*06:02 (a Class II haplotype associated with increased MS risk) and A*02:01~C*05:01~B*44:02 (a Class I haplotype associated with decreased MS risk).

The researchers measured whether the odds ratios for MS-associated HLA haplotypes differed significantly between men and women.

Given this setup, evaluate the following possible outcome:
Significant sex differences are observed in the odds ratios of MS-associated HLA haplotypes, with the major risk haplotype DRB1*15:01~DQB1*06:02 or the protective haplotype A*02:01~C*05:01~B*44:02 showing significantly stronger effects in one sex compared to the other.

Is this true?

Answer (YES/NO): NO